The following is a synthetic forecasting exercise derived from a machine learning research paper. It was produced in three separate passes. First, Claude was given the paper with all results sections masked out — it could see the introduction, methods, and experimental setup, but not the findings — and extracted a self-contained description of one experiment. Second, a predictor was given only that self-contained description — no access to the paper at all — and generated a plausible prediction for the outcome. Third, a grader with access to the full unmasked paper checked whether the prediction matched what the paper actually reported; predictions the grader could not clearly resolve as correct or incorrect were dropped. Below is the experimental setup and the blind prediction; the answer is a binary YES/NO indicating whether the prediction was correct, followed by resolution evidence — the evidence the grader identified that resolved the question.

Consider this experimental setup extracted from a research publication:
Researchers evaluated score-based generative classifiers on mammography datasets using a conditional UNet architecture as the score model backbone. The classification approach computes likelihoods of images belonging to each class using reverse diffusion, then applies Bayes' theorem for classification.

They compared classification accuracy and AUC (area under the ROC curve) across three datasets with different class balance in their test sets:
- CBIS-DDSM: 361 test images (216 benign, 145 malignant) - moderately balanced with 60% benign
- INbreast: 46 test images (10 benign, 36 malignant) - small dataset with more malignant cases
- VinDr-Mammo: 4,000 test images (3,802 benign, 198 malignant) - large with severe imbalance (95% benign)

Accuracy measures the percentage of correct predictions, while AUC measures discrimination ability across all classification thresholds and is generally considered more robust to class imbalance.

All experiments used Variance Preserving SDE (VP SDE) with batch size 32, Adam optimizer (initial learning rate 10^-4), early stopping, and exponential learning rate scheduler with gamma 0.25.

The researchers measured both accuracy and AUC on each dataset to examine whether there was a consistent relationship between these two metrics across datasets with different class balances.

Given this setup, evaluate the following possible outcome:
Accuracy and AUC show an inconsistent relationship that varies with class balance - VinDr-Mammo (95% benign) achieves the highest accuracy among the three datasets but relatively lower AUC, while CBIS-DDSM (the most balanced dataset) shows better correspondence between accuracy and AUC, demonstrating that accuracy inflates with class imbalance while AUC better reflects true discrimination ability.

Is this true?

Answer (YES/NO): YES